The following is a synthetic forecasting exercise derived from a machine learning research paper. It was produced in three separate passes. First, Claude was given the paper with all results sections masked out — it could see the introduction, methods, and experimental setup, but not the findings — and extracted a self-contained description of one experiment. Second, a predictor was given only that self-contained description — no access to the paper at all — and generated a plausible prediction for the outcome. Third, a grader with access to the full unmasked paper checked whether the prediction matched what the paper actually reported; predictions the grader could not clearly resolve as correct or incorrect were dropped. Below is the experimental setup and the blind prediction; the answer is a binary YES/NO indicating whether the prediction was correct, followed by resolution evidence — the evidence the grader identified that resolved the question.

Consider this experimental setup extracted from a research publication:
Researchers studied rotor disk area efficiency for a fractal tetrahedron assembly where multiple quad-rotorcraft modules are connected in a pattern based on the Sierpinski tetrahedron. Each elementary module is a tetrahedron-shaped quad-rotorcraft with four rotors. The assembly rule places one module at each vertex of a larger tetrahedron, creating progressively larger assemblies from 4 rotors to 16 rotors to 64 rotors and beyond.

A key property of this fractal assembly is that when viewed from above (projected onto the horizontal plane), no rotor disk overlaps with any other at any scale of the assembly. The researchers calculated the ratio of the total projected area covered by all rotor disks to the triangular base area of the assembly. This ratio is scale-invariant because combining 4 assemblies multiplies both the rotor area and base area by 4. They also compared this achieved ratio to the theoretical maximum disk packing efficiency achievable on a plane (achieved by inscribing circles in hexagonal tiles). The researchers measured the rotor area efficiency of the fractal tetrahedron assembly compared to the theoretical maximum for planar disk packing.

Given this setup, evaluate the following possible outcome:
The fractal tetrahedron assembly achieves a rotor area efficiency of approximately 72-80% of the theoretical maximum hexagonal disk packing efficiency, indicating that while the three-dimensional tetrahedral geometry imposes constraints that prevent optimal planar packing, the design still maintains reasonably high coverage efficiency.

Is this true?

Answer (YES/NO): NO